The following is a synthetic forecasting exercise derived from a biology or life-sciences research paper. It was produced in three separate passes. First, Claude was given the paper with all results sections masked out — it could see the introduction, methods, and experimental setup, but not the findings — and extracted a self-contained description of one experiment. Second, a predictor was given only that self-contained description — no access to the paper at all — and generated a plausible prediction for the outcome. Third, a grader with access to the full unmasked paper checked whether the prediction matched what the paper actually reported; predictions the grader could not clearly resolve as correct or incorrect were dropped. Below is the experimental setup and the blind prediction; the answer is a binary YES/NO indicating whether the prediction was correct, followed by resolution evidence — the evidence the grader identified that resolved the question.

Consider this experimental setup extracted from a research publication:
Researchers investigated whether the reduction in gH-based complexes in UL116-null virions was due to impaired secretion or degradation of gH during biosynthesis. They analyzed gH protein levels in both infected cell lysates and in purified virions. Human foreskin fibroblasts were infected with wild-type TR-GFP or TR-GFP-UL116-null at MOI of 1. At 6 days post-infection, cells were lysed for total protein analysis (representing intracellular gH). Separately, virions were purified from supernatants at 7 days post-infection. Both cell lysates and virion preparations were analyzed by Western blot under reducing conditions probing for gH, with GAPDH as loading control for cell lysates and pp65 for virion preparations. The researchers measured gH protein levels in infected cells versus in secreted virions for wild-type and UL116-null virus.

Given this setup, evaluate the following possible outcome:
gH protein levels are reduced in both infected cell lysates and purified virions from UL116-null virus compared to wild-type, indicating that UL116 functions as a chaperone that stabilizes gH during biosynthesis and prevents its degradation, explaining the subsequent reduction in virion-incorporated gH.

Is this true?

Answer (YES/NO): YES